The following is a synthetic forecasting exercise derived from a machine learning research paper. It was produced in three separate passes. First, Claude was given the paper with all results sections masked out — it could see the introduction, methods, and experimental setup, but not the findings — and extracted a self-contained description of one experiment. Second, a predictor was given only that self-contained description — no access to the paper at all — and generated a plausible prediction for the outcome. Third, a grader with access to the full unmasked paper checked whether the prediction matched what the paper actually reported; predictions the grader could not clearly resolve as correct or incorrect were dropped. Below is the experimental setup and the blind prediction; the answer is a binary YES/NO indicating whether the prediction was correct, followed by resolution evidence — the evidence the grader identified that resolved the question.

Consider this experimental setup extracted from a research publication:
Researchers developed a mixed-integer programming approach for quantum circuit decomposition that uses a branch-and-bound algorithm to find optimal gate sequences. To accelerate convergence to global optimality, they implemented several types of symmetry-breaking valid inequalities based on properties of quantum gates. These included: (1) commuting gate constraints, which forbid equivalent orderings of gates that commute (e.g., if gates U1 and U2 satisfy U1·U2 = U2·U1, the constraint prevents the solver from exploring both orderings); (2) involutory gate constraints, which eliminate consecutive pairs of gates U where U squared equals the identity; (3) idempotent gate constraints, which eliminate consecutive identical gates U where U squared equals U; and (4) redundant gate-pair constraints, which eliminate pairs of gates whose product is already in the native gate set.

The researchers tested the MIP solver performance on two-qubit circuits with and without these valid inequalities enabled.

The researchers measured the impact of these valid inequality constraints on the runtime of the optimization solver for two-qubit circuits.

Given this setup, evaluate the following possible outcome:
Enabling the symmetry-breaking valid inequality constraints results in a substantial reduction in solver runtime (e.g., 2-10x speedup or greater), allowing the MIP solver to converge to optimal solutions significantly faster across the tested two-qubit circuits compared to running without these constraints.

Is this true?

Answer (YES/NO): YES